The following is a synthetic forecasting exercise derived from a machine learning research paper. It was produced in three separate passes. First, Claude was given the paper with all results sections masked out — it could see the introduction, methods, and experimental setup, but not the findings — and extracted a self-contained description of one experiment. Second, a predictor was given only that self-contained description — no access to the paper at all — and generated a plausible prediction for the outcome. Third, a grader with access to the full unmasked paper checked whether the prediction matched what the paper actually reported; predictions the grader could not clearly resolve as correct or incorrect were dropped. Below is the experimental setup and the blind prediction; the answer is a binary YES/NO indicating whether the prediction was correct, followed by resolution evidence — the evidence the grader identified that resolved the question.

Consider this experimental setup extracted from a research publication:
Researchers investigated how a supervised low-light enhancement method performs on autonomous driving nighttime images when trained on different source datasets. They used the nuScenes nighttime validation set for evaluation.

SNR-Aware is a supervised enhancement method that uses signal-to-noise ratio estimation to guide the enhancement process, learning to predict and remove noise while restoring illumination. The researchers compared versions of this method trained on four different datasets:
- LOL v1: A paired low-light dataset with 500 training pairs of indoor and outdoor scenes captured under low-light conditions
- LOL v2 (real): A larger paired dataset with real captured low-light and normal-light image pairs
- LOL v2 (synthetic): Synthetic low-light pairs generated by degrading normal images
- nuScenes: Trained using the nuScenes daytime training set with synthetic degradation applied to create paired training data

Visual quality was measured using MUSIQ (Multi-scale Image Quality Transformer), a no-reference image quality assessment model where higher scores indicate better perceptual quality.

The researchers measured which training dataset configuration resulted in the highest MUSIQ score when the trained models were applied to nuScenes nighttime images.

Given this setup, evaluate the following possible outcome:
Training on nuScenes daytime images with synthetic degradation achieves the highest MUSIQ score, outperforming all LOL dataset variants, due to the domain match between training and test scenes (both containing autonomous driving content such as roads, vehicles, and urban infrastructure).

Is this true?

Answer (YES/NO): YES